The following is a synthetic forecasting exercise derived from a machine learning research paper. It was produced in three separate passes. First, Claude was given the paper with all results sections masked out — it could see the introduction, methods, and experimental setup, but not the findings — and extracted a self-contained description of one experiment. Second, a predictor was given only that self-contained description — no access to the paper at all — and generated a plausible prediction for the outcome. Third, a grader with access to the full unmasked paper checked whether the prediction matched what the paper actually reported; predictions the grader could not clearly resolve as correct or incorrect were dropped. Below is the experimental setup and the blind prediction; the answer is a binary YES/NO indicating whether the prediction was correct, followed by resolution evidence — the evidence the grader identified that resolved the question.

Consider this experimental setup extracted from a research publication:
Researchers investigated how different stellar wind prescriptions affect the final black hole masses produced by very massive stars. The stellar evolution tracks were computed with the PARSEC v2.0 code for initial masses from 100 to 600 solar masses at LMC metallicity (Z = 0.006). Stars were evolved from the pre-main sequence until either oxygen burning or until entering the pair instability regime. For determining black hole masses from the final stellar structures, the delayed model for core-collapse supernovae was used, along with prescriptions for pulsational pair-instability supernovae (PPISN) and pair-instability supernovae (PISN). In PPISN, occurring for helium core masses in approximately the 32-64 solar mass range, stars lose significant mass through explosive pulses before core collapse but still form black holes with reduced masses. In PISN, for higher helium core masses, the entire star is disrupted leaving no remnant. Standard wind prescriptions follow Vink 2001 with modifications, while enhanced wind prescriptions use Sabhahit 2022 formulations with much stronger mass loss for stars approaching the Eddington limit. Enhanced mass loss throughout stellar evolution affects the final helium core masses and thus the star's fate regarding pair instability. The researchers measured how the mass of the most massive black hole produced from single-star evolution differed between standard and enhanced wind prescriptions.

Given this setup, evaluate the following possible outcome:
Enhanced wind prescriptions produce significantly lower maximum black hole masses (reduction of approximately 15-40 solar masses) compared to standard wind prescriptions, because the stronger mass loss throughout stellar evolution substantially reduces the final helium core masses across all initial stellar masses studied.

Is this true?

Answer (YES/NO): NO